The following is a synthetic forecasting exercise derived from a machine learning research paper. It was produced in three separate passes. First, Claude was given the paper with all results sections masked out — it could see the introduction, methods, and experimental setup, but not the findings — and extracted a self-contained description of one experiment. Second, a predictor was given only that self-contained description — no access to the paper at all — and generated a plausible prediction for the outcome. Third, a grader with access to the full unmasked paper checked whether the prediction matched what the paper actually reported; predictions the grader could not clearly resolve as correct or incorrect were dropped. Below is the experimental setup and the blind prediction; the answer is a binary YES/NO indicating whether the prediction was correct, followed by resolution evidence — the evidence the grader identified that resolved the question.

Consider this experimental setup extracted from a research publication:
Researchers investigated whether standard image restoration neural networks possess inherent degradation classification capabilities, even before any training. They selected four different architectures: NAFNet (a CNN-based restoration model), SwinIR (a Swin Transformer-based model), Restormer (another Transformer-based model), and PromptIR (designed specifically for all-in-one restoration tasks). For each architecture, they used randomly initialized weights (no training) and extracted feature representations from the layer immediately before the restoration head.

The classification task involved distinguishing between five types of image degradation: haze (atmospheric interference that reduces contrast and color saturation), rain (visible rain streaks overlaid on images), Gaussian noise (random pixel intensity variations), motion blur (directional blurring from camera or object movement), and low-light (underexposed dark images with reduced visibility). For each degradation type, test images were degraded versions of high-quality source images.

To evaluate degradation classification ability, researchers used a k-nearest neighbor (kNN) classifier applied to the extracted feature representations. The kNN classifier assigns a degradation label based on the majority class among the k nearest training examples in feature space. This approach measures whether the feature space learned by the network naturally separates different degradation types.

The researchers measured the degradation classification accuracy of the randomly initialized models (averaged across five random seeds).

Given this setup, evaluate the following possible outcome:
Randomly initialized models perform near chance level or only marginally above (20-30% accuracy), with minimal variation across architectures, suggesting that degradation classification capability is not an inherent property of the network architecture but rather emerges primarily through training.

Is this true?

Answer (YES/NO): NO